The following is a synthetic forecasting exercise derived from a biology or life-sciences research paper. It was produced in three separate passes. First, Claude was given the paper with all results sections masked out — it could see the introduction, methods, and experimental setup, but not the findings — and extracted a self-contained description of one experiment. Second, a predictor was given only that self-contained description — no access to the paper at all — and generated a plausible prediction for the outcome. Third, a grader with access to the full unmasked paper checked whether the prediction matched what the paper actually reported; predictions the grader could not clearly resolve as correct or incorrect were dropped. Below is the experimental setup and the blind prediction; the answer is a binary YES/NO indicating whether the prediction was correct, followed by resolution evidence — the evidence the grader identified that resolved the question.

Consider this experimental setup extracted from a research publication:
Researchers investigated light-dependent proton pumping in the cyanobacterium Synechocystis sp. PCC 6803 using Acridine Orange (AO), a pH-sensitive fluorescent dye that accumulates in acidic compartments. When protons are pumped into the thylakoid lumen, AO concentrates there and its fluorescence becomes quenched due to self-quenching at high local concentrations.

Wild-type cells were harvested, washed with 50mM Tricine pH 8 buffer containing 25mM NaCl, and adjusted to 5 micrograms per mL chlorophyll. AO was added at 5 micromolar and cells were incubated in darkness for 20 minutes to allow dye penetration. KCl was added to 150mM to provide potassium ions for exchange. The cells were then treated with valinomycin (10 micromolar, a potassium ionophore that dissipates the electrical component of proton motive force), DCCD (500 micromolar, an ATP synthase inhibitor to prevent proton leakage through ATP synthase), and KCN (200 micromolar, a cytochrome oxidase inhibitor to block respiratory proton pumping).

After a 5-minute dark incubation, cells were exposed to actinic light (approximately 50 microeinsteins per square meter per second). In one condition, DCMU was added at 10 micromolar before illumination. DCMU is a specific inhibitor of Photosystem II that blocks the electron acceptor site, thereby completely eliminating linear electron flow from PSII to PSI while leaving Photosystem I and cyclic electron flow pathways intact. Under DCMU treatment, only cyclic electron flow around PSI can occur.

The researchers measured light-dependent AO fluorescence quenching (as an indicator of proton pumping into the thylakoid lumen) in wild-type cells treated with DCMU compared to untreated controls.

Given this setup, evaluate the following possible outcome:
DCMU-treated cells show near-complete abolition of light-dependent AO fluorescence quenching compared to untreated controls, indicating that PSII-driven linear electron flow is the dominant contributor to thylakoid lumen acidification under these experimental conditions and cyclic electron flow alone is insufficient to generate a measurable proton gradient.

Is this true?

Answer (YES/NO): NO